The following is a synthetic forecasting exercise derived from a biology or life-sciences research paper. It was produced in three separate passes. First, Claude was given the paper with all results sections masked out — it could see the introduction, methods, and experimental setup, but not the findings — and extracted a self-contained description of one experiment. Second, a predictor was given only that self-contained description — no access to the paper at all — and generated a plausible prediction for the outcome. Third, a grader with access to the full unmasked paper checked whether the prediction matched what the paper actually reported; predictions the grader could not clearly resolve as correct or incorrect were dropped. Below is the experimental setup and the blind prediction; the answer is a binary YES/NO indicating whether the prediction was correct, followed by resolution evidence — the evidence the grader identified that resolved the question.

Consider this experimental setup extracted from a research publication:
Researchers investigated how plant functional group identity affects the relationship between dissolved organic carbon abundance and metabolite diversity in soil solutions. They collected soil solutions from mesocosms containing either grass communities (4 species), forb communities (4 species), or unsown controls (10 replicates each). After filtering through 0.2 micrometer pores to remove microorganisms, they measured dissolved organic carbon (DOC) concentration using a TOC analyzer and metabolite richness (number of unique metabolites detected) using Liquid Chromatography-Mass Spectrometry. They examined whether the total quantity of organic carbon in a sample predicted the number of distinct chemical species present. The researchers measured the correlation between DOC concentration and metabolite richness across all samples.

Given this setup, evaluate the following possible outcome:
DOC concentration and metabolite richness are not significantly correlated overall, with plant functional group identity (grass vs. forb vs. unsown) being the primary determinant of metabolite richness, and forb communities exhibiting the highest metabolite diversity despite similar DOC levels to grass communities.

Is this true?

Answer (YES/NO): NO